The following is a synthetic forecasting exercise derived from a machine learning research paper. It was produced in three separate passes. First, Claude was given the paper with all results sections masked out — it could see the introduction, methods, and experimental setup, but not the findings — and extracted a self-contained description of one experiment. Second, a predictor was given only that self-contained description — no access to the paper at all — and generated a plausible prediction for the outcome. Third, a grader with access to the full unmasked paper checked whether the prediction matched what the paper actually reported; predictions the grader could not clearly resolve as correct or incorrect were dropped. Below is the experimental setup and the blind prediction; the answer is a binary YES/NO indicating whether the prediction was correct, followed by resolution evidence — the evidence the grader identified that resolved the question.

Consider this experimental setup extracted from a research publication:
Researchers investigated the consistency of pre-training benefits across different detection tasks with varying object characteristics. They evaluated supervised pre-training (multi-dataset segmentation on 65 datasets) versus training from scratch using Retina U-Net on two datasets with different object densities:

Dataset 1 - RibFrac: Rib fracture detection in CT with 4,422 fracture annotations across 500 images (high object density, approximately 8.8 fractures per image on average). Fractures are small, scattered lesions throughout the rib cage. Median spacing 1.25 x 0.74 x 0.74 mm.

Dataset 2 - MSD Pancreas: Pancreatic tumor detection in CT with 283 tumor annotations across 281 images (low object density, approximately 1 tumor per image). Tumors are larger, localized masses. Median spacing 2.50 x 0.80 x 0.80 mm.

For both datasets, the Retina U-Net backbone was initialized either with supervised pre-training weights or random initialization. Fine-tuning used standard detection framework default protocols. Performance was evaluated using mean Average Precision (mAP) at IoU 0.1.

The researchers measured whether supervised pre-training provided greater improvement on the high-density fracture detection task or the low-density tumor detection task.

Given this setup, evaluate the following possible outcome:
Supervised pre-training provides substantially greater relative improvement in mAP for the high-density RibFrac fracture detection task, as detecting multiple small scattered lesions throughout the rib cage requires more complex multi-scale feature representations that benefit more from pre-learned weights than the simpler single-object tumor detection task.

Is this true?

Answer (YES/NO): NO